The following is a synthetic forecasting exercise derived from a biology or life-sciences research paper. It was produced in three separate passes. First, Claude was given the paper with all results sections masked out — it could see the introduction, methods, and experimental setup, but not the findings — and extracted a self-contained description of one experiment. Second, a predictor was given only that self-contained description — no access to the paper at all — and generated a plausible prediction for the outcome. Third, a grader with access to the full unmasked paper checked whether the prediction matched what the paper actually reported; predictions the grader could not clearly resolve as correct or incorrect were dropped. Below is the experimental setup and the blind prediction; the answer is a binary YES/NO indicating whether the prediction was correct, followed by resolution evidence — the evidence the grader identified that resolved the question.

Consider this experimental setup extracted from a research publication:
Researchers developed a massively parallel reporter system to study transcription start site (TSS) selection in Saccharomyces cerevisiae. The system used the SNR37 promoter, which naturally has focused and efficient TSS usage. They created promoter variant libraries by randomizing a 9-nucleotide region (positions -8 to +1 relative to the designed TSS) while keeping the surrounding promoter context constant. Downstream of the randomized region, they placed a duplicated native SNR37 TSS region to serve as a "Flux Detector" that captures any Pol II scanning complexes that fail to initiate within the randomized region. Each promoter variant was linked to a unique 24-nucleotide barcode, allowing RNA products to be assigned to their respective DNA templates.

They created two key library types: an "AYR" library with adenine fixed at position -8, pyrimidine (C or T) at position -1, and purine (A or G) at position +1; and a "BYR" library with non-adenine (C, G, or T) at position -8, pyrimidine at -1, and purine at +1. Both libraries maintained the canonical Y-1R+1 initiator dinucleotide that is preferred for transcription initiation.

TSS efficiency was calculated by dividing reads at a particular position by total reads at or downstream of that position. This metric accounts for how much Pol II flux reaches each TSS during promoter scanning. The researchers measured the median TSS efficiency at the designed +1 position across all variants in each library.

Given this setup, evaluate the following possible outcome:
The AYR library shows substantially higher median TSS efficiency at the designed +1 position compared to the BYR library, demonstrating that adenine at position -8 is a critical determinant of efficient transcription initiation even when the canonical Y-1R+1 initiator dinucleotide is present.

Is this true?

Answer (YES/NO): YES